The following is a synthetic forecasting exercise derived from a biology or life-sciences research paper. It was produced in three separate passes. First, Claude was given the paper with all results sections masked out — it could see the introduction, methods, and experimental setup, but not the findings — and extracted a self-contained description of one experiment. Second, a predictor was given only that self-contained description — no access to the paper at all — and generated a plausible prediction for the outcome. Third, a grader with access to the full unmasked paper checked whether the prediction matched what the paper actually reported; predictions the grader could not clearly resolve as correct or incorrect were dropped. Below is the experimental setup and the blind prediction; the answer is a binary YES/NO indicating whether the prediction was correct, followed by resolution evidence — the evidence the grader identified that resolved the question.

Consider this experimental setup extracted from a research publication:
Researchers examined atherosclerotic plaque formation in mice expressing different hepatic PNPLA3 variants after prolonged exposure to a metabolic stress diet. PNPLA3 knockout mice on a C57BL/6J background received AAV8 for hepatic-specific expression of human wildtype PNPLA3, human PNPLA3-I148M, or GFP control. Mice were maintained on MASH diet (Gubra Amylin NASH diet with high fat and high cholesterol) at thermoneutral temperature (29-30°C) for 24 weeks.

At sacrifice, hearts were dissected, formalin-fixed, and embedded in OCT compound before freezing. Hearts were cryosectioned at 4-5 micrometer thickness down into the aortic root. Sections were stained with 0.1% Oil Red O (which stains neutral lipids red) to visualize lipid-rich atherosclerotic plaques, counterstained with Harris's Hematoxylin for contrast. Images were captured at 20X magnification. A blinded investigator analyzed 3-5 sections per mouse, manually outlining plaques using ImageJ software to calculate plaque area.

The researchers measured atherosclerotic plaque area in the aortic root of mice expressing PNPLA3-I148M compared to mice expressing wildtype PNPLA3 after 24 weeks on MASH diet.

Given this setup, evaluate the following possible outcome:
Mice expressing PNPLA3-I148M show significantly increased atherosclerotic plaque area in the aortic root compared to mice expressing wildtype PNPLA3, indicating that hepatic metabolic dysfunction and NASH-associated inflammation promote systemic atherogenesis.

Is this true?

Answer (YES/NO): NO